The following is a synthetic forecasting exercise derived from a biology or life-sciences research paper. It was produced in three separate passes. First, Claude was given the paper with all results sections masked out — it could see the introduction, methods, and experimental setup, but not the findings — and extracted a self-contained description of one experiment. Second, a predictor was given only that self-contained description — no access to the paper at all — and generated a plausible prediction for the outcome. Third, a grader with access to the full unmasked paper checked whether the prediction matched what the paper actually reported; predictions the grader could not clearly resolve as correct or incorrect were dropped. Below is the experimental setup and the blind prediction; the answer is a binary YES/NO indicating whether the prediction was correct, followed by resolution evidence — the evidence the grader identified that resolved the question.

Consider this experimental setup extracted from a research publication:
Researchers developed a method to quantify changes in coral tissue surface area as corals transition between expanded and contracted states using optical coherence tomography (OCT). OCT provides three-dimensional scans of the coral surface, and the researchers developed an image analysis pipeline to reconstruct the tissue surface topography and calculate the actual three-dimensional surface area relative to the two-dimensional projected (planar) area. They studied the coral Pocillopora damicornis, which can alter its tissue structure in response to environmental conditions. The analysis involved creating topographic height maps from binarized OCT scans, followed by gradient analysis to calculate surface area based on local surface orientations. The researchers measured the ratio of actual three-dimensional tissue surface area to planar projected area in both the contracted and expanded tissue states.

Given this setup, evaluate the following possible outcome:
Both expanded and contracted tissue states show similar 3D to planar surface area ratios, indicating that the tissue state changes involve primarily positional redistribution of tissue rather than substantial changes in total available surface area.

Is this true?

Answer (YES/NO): NO